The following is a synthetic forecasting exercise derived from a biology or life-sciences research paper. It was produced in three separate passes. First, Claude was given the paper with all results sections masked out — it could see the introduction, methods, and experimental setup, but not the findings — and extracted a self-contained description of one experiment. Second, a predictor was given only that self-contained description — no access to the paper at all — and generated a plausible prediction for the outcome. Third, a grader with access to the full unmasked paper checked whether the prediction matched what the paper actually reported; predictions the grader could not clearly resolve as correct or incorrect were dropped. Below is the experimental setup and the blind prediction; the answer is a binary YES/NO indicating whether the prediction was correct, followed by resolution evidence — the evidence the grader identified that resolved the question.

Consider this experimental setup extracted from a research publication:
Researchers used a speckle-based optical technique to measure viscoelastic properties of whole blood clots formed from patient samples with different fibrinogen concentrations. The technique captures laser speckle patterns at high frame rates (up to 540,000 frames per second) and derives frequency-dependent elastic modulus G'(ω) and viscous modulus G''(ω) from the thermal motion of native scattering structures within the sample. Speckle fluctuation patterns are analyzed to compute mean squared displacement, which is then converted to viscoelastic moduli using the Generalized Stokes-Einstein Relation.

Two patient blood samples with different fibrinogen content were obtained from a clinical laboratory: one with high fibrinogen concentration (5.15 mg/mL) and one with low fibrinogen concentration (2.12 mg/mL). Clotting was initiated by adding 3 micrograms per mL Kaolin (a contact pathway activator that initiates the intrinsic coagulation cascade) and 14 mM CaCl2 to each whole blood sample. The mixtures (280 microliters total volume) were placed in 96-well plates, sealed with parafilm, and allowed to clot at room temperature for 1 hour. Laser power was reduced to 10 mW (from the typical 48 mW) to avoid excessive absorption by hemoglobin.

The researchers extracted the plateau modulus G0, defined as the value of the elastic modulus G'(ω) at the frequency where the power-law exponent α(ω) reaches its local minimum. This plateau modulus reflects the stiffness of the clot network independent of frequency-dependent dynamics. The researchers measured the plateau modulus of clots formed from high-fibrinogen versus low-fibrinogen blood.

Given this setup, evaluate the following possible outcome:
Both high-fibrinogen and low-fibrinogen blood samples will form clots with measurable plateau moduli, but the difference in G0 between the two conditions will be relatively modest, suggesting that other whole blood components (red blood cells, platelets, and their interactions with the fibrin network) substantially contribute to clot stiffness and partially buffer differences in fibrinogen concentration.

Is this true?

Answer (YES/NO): NO